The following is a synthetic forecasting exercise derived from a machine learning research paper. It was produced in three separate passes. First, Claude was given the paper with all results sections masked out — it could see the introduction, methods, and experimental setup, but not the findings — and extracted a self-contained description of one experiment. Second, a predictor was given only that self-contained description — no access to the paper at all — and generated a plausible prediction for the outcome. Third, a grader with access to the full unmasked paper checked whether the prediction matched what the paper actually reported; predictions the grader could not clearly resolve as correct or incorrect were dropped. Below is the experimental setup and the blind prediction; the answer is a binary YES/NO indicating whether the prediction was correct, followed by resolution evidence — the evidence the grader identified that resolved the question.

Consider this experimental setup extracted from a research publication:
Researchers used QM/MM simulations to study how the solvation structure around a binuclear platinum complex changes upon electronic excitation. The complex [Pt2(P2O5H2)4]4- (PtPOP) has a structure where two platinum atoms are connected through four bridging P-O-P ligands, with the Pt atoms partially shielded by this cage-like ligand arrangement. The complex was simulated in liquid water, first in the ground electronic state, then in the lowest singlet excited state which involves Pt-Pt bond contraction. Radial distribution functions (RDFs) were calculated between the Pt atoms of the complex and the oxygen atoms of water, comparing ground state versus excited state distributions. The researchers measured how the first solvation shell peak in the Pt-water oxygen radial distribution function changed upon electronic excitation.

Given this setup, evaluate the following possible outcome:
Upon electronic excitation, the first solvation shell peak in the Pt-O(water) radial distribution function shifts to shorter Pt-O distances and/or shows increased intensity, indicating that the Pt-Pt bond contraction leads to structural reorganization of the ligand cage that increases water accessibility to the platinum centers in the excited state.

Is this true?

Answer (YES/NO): NO